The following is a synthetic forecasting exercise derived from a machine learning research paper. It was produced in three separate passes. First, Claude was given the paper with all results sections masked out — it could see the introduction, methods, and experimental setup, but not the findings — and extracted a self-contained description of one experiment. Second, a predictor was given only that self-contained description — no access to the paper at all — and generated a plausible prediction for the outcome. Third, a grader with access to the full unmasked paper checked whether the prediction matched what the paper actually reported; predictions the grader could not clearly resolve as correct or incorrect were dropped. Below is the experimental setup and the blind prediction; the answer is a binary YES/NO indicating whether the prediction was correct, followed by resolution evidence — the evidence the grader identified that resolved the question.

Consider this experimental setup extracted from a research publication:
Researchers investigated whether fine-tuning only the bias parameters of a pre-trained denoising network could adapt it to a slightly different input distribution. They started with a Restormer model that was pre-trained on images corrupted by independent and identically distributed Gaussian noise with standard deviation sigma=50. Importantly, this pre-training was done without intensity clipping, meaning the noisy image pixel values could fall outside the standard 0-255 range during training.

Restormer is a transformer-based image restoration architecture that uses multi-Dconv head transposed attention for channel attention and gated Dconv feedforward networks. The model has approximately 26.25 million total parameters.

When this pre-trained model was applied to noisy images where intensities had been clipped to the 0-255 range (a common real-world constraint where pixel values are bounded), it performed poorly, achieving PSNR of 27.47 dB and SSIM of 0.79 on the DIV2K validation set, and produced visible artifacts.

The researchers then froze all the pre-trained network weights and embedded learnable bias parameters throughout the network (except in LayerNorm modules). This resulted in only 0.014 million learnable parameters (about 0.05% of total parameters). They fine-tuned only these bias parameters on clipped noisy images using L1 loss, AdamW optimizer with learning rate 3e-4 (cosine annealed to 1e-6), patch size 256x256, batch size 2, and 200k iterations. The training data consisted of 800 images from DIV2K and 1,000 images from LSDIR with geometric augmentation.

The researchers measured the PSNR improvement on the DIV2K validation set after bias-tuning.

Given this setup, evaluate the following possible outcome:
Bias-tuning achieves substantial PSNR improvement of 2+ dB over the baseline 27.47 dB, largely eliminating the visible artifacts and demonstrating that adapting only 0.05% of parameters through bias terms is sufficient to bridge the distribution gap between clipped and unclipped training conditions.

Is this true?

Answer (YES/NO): YES